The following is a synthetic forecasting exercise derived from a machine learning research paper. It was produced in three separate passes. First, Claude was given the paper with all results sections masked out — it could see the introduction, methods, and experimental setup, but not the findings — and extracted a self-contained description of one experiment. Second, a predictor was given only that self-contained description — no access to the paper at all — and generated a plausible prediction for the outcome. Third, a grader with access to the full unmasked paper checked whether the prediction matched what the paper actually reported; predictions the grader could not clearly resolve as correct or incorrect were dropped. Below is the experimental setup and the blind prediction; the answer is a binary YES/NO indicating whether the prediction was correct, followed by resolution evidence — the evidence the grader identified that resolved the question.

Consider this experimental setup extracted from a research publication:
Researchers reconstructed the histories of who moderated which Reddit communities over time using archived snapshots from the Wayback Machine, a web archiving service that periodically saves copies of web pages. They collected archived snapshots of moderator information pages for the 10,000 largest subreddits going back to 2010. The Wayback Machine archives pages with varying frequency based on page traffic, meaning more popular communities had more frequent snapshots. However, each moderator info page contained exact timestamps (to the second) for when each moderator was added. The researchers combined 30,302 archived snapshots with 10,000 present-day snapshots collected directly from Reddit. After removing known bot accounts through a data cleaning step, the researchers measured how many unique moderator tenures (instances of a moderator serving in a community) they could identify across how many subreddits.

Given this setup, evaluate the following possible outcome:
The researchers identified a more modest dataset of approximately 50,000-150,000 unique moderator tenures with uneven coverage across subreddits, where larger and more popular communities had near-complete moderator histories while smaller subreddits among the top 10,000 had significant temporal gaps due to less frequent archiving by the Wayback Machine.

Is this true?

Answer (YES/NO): YES